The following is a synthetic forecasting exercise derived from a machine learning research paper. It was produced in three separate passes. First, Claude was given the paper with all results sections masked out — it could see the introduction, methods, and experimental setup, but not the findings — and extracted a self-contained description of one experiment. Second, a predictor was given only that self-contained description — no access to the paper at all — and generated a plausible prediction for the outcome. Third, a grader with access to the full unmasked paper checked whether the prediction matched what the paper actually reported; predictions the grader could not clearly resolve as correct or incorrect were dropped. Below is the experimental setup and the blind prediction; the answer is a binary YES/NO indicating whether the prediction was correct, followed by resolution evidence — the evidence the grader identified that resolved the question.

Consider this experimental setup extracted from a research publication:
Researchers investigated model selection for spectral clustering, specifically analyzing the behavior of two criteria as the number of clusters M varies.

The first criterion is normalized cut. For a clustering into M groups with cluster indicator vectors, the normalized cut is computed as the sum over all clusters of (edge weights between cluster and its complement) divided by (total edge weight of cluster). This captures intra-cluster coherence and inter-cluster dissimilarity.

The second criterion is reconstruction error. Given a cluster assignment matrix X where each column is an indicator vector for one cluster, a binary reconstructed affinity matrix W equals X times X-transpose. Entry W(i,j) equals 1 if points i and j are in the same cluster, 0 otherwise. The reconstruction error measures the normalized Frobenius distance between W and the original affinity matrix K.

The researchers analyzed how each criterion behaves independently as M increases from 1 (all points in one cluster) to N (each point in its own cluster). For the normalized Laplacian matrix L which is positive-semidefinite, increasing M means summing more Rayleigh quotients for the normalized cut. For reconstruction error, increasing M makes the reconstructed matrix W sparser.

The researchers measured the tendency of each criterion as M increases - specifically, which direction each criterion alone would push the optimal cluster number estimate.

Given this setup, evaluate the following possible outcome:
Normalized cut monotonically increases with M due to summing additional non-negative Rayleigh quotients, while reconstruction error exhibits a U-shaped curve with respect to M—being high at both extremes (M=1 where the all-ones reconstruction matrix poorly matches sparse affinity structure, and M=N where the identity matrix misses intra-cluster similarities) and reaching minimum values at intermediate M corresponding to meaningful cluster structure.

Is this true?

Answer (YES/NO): NO